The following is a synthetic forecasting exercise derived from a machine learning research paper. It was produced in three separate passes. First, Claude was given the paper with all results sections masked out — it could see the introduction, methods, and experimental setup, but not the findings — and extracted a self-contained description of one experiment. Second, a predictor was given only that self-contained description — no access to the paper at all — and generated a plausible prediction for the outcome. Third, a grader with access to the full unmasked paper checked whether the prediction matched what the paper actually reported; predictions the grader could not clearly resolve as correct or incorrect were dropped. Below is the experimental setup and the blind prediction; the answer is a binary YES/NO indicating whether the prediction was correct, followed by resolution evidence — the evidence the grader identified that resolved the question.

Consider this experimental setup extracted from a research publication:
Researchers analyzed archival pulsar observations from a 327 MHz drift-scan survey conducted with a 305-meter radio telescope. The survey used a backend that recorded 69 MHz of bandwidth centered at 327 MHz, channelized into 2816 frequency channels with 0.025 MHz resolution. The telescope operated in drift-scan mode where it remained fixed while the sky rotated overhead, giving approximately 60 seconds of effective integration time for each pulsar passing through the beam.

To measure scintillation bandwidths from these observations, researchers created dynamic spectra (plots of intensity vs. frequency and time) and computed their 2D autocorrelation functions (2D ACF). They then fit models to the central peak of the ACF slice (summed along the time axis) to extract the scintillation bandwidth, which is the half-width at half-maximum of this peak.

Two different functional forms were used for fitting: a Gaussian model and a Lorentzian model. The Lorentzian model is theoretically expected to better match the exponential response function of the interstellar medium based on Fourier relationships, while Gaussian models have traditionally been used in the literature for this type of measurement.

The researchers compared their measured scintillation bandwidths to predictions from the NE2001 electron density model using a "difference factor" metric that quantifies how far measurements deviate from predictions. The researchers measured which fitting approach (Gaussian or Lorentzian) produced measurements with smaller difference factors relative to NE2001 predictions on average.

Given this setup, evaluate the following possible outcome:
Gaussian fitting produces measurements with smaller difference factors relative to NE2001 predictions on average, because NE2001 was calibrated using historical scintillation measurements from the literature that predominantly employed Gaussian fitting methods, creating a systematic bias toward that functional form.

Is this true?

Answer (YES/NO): YES